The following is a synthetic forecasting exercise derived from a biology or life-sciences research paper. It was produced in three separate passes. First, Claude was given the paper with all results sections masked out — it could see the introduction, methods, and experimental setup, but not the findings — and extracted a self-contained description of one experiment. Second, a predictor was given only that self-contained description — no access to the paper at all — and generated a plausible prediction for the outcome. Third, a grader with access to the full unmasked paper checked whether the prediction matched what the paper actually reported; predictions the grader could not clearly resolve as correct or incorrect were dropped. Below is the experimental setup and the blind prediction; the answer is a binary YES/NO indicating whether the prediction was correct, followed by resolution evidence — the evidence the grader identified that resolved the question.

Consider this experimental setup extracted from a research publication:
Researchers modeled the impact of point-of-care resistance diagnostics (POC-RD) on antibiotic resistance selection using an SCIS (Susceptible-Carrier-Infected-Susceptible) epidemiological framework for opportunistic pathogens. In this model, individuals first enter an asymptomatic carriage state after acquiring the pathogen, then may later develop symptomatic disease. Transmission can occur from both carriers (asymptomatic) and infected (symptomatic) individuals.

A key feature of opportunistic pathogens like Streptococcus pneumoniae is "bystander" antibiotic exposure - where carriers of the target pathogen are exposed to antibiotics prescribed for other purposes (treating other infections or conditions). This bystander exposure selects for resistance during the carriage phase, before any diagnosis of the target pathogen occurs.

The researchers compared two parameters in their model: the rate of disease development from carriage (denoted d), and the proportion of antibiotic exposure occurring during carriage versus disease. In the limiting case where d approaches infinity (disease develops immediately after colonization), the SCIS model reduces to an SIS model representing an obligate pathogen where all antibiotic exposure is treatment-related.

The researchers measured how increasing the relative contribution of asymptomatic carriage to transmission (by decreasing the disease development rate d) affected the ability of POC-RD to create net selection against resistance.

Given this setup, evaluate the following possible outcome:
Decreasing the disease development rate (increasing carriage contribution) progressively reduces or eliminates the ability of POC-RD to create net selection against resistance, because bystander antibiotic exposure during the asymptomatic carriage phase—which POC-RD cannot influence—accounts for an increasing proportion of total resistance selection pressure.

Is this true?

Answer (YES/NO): YES